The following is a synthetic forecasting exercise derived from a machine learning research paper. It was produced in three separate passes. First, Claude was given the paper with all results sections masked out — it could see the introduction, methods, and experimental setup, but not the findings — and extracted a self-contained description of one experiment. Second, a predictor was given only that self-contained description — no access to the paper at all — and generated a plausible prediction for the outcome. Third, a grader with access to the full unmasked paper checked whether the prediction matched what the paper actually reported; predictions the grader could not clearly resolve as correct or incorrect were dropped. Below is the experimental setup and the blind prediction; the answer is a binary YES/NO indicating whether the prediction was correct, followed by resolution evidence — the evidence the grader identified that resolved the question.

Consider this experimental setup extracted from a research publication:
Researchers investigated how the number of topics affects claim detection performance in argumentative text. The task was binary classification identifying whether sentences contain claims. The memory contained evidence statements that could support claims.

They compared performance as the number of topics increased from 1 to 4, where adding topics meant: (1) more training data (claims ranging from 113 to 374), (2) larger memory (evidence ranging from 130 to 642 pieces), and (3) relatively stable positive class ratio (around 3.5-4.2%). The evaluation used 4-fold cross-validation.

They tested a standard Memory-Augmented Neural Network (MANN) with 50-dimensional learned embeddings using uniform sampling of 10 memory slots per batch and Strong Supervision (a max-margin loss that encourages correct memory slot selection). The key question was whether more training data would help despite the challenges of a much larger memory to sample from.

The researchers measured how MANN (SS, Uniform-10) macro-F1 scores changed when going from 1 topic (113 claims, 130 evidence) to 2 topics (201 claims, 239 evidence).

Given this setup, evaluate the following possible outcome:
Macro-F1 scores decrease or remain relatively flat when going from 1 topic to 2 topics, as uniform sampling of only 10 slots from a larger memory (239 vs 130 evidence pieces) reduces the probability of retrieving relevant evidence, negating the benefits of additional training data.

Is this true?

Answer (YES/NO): NO